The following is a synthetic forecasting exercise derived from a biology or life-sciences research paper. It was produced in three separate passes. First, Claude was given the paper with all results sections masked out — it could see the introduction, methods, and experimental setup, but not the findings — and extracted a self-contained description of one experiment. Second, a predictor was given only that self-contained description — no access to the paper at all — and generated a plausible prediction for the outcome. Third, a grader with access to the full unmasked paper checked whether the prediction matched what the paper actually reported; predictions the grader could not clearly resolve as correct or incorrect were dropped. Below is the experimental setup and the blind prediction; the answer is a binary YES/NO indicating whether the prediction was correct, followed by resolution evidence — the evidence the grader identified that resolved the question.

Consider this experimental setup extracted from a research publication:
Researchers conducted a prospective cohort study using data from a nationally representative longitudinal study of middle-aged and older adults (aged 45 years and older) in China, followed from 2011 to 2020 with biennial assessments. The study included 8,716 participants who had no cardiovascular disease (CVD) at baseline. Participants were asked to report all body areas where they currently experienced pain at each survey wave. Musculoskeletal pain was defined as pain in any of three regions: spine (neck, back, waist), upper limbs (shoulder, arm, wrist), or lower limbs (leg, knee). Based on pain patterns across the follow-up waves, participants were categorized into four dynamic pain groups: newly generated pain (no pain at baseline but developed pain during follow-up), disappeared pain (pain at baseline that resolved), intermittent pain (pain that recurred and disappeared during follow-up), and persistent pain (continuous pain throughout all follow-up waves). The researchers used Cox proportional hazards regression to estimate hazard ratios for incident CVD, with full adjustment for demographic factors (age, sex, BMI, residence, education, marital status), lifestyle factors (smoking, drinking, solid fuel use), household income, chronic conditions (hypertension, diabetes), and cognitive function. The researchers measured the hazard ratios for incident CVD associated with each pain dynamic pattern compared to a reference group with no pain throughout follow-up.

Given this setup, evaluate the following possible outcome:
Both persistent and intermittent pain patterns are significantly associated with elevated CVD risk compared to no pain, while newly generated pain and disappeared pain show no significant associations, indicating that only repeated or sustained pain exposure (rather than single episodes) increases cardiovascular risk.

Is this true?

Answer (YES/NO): NO